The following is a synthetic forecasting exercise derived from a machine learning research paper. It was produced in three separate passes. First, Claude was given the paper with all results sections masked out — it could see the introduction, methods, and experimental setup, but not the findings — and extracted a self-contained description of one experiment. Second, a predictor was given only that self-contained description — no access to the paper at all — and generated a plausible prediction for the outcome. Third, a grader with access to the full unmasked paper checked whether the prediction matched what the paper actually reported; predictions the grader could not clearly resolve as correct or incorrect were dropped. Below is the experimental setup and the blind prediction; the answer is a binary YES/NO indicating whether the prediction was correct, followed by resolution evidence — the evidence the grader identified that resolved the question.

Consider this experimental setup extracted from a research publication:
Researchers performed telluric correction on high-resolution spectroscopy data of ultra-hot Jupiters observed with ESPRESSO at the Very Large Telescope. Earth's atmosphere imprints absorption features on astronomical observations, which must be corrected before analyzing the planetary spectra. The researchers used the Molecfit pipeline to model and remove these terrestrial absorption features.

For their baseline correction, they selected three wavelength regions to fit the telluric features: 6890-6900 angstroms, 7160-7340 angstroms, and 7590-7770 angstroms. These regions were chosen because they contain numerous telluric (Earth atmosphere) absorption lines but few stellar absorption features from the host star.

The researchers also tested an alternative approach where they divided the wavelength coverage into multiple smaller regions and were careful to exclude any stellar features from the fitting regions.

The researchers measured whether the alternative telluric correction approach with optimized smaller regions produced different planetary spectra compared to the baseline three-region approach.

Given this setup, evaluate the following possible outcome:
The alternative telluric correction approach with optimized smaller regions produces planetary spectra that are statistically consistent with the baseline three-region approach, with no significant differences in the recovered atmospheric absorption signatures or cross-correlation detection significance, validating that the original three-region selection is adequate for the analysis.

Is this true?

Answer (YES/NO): YES